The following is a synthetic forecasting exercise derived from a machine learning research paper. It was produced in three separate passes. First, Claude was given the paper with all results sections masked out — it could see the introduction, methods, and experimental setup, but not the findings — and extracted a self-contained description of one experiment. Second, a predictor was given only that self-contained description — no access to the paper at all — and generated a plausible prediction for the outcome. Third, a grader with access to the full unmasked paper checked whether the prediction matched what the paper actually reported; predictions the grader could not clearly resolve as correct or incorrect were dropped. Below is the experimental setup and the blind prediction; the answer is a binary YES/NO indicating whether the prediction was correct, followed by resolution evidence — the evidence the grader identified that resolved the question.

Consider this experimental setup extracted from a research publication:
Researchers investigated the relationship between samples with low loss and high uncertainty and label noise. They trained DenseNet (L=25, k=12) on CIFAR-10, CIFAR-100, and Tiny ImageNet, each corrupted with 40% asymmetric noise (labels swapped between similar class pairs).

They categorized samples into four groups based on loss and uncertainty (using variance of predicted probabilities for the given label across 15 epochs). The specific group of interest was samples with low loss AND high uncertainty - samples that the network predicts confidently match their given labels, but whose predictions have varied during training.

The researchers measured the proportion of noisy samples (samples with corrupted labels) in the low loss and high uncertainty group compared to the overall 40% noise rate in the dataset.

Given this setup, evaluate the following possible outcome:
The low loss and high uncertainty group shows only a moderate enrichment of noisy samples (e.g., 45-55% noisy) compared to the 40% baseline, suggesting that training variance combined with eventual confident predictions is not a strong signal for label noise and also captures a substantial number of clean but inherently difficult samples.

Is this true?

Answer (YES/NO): NO